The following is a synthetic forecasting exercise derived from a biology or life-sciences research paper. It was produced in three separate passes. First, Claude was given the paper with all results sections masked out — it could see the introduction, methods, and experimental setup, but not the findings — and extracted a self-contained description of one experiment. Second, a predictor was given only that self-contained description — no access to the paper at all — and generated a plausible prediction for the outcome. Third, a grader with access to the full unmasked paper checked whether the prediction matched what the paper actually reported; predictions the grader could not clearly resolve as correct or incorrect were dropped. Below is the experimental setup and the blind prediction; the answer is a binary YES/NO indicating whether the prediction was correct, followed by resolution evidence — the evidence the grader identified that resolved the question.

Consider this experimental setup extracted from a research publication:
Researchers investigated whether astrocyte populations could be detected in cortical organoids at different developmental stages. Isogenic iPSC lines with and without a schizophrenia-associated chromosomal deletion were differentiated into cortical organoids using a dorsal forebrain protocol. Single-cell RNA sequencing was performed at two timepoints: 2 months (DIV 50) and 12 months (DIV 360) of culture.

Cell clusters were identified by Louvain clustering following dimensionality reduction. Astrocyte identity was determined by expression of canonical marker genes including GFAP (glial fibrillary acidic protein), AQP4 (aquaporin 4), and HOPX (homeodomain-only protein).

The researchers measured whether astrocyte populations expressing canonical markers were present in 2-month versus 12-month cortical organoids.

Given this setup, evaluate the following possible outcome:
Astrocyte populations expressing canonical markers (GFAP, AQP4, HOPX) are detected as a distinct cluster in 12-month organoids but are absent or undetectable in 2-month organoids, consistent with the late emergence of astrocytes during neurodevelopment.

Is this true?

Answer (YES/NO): YES